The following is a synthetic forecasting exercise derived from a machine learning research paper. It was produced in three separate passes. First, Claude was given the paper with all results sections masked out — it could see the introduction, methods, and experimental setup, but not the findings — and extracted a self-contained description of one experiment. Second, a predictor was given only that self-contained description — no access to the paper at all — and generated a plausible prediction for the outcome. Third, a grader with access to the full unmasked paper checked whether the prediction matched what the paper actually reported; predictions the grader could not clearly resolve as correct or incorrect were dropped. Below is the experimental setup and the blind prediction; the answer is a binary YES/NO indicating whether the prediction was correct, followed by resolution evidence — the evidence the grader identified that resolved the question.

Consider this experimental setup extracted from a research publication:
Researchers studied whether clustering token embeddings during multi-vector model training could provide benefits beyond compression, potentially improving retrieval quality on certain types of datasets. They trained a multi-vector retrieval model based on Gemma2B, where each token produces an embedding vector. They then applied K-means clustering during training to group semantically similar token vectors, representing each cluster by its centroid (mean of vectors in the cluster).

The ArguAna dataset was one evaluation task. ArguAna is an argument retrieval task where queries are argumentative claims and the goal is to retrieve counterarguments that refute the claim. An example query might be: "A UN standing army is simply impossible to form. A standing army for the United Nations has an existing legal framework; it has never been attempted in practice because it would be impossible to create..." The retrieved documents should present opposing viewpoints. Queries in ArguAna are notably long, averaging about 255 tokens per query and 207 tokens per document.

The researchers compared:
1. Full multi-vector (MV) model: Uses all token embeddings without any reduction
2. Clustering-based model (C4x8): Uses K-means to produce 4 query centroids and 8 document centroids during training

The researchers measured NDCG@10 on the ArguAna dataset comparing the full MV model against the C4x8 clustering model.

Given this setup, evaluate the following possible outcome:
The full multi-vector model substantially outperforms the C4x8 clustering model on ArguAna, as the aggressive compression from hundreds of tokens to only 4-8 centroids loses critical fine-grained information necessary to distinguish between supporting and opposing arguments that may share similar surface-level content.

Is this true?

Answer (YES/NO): NO